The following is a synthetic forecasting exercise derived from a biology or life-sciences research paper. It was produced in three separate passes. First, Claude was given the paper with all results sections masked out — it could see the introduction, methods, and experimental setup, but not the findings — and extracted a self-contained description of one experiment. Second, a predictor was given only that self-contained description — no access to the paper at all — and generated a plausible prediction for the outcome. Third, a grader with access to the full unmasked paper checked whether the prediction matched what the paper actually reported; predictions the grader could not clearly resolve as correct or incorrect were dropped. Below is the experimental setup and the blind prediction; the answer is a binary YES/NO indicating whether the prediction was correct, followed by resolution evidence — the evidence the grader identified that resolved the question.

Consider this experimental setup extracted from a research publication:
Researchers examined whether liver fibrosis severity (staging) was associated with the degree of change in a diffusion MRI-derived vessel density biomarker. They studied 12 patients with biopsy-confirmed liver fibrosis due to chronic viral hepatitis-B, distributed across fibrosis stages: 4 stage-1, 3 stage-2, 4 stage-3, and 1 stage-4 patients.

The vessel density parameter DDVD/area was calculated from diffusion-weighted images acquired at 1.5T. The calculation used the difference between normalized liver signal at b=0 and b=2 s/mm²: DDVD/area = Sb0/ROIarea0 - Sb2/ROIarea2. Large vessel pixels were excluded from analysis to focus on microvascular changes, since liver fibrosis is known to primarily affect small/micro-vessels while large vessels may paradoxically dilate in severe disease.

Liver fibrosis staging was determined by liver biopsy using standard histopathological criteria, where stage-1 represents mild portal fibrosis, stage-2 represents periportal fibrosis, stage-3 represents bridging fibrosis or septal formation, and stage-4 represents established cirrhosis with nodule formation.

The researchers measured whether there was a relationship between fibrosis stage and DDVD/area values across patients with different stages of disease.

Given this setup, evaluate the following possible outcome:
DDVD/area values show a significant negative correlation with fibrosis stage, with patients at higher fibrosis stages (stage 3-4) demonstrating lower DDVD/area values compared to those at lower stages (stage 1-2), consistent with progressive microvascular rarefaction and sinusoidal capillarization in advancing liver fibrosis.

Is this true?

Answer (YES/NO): NO